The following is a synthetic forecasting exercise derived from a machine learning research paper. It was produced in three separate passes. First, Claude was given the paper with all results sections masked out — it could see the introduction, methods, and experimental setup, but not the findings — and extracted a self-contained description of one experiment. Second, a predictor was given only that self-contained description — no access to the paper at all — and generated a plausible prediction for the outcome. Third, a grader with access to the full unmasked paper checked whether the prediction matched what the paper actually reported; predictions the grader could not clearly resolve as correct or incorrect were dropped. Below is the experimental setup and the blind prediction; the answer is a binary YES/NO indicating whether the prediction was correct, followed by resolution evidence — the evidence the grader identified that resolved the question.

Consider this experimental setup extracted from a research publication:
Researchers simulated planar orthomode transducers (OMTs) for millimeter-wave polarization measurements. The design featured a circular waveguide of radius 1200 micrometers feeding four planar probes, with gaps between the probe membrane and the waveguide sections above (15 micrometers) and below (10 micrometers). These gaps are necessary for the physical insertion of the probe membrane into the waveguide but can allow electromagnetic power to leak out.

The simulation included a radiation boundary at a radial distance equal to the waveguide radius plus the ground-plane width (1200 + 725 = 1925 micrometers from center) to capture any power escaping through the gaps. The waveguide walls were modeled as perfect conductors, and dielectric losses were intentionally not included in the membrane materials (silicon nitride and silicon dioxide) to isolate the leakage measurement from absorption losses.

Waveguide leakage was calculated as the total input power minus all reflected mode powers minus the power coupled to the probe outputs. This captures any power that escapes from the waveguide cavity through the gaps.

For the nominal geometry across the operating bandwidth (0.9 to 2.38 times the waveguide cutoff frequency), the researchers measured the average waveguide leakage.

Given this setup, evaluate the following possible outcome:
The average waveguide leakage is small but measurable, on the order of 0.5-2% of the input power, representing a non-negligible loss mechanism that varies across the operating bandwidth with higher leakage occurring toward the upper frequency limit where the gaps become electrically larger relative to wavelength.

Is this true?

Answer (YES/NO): YES